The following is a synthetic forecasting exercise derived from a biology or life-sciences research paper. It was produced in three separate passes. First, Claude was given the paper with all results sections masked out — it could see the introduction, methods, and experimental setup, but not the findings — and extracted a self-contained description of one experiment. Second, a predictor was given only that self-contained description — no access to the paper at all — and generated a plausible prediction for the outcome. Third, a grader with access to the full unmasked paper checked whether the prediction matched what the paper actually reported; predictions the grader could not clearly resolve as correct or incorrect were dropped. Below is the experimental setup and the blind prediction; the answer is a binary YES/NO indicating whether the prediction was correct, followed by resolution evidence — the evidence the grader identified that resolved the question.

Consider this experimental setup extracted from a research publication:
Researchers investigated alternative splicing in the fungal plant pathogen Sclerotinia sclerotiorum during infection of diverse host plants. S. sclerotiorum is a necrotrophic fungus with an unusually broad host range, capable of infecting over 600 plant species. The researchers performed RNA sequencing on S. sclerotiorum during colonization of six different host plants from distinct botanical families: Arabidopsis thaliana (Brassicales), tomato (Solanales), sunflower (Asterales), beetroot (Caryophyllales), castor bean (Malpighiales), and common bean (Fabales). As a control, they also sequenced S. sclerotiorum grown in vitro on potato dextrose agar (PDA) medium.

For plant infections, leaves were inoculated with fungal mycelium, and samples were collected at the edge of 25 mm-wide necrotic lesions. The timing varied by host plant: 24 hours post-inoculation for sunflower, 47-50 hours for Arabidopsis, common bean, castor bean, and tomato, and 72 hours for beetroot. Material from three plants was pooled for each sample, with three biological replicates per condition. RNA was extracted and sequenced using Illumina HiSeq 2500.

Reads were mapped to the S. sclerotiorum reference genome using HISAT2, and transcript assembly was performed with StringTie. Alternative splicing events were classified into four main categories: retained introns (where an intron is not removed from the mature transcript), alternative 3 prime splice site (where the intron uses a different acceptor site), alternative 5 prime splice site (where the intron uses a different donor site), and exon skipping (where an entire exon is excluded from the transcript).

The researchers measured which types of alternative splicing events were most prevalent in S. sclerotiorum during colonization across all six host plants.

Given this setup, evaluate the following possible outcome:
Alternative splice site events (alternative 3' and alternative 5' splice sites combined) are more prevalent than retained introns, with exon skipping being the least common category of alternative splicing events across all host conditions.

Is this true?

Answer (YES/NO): NO